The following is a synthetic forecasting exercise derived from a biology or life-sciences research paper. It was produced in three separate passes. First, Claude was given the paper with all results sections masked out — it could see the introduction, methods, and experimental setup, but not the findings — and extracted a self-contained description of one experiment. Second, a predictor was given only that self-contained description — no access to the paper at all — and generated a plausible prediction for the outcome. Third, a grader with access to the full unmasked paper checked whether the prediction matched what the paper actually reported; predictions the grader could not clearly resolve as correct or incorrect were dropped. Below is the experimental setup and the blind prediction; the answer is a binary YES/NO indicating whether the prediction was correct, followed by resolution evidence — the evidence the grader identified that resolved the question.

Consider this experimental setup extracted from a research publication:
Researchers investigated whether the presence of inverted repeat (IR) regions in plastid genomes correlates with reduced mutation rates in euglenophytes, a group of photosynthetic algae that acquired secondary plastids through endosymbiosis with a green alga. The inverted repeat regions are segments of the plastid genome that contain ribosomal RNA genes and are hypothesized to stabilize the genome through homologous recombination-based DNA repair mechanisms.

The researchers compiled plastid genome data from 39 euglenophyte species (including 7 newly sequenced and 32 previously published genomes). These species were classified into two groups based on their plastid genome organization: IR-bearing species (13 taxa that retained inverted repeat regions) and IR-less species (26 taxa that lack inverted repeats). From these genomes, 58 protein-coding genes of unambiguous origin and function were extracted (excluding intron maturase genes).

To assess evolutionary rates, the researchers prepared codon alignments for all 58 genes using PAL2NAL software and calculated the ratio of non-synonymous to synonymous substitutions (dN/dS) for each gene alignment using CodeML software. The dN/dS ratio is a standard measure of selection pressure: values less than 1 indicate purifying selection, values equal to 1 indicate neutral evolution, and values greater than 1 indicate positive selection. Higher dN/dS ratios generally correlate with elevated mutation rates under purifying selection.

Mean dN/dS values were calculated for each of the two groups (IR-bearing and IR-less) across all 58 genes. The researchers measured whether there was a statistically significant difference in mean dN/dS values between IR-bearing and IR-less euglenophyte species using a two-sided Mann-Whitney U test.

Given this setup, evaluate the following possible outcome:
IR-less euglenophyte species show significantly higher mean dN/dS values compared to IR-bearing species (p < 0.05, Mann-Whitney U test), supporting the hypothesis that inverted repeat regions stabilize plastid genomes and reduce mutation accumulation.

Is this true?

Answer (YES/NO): NO